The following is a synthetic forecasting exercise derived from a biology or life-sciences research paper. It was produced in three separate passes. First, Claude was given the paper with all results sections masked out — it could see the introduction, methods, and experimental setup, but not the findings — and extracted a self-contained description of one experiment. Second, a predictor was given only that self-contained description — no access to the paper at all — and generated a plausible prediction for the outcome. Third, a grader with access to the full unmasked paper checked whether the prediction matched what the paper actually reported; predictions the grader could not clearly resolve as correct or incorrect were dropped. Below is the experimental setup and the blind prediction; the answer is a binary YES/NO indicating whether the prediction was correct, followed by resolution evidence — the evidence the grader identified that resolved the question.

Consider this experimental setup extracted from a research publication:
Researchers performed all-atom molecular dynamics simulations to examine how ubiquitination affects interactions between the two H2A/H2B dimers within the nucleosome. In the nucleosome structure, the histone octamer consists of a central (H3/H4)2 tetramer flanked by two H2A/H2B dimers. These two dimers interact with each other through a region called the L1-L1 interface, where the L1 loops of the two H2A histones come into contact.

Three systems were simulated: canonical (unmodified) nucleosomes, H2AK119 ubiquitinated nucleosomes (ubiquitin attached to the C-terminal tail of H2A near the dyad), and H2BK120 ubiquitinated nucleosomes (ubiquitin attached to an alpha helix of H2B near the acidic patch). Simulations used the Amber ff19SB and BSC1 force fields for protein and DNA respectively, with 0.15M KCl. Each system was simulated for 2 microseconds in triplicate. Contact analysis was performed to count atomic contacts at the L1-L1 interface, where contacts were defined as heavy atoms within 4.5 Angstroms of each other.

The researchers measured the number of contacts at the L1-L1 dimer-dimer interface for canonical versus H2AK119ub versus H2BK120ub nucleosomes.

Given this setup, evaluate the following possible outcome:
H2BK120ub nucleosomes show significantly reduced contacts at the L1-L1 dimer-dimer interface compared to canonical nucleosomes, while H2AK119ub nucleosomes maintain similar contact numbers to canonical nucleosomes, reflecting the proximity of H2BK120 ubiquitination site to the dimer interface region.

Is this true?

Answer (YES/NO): NO